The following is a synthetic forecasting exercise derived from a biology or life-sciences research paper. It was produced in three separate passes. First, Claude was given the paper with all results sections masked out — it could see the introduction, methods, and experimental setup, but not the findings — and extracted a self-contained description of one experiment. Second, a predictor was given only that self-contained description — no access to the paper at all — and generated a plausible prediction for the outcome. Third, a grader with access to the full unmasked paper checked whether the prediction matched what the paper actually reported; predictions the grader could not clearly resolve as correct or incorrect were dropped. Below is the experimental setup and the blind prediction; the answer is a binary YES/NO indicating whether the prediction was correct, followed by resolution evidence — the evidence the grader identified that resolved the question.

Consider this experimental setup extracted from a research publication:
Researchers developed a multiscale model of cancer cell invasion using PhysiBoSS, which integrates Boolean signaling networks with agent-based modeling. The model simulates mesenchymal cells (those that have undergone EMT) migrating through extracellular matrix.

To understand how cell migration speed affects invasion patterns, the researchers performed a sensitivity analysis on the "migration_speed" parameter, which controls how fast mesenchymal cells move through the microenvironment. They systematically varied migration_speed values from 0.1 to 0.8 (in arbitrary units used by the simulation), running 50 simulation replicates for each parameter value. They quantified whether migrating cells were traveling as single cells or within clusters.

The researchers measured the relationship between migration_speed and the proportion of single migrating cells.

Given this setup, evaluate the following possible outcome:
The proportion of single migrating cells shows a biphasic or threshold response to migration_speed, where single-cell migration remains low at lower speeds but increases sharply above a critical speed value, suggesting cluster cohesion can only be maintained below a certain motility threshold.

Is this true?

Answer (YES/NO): NO